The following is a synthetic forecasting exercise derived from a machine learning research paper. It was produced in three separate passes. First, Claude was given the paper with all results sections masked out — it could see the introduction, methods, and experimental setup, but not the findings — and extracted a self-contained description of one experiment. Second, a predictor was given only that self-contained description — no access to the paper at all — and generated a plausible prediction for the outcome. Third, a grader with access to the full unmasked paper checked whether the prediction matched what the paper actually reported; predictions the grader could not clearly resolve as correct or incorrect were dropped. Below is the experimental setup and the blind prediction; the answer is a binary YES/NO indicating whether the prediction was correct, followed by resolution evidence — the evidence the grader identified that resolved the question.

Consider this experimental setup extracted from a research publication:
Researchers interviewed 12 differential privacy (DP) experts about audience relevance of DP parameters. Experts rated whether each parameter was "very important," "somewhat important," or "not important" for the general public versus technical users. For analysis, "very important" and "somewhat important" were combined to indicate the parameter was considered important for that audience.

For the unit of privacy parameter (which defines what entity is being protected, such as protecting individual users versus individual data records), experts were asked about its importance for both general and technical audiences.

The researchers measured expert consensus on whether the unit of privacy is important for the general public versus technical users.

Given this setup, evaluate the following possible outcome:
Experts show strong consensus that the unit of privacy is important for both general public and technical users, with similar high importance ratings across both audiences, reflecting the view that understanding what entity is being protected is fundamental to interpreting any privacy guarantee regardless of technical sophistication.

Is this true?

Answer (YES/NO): YES